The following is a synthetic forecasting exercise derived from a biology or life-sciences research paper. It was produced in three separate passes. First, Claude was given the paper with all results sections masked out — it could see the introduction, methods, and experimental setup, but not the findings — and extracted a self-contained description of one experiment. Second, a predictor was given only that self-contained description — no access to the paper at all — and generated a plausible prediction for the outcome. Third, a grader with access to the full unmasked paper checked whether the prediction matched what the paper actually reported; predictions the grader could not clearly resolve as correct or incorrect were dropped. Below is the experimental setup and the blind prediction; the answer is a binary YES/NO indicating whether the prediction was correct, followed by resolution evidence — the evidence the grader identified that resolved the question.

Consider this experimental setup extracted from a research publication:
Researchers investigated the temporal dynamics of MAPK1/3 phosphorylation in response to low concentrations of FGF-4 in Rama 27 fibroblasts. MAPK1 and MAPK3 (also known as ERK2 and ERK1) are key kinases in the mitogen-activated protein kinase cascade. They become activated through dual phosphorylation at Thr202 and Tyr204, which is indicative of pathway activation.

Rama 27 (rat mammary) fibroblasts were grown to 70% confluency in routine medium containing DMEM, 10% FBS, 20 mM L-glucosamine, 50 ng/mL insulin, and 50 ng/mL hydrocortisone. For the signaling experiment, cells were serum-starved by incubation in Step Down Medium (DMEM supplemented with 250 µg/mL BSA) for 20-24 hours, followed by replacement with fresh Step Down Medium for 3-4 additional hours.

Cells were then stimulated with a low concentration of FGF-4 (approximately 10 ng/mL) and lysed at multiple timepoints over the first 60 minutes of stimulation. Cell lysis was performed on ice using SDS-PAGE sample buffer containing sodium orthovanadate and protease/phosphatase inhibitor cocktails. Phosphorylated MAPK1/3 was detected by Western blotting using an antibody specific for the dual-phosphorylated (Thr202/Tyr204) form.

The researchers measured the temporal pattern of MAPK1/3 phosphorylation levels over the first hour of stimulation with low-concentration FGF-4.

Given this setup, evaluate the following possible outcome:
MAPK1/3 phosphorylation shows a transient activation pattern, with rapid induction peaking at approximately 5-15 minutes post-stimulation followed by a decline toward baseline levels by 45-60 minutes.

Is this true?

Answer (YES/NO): NO